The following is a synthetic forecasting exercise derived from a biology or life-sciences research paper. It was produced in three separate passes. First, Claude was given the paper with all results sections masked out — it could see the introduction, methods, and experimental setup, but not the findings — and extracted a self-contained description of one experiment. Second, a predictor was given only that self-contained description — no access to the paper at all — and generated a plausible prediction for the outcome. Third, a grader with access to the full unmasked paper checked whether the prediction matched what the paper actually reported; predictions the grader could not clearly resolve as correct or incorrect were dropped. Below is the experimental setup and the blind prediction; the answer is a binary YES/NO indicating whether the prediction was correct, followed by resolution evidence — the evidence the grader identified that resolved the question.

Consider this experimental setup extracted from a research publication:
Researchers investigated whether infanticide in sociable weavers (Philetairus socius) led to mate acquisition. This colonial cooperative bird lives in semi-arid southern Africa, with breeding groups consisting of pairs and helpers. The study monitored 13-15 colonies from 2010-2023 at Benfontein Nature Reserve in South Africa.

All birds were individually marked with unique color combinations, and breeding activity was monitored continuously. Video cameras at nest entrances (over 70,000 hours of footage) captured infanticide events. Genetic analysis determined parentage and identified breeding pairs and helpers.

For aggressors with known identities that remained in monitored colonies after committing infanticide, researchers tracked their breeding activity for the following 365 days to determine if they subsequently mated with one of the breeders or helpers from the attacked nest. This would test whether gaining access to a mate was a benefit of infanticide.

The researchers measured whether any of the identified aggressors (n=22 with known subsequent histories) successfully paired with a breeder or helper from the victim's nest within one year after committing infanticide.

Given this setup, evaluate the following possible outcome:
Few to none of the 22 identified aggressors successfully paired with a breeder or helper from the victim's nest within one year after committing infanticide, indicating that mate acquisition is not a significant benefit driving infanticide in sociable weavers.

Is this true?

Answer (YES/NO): YES